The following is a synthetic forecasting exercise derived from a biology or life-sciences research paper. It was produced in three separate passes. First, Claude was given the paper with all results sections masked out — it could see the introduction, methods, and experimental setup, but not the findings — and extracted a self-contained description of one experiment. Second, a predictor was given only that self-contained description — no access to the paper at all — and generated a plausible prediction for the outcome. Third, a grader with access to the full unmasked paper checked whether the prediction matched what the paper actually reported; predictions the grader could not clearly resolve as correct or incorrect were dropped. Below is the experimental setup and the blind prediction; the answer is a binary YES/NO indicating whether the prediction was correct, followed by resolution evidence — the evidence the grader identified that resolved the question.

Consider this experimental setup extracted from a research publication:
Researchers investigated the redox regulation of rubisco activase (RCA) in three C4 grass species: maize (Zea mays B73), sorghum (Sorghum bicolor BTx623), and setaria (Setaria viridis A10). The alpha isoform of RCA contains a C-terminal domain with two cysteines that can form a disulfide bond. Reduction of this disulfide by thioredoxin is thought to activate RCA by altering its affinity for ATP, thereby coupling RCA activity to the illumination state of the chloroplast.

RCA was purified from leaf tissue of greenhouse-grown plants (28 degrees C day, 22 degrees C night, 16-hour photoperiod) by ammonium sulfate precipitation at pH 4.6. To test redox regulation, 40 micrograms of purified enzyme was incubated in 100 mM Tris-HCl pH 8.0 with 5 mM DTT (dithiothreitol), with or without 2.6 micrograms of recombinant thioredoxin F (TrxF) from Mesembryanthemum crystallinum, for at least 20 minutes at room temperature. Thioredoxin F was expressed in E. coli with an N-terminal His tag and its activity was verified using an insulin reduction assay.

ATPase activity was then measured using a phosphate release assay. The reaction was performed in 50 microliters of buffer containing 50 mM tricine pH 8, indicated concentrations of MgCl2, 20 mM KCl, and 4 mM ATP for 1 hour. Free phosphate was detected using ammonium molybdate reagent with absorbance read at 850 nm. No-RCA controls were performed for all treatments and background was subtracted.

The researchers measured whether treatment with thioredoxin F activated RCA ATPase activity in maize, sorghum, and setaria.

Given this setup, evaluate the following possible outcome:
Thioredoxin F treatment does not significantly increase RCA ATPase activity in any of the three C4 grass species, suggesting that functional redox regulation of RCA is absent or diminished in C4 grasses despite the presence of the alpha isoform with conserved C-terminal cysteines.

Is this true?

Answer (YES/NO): NO